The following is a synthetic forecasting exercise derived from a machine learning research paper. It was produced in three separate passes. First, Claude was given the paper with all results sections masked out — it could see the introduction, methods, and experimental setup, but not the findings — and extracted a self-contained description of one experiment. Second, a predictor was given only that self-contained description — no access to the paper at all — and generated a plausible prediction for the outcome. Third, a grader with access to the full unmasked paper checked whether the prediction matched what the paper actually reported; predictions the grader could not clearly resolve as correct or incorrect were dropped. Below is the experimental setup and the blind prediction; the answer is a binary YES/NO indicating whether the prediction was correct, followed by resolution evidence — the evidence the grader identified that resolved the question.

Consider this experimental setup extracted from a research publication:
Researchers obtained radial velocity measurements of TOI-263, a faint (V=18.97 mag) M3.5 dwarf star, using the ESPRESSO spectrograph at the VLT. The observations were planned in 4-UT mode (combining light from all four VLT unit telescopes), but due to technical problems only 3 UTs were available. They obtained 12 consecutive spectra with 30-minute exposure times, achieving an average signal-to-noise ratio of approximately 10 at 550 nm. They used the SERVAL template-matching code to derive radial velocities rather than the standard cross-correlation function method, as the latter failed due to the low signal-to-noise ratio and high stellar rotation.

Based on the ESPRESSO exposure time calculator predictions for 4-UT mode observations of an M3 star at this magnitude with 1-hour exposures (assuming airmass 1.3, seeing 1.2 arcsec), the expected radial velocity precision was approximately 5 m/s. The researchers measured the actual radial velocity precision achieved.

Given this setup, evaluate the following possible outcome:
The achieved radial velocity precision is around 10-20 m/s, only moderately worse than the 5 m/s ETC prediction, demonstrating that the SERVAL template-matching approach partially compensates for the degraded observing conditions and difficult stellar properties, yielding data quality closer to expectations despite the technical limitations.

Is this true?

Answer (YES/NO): NO